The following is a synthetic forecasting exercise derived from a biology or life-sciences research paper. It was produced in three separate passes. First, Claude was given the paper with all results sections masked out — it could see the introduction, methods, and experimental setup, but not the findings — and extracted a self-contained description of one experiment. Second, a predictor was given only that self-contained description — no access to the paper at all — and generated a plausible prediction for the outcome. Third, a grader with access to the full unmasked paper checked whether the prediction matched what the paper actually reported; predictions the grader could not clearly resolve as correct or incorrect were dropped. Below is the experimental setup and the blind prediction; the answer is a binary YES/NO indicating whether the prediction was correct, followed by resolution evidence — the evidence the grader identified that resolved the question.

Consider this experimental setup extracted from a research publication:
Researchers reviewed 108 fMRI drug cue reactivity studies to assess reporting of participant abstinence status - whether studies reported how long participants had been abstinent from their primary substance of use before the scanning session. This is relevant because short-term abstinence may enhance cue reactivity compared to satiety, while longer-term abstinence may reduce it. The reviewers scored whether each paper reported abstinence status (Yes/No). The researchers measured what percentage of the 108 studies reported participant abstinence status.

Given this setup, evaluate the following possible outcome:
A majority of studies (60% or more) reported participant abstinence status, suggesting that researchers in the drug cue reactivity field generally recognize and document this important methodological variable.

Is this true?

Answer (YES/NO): NO